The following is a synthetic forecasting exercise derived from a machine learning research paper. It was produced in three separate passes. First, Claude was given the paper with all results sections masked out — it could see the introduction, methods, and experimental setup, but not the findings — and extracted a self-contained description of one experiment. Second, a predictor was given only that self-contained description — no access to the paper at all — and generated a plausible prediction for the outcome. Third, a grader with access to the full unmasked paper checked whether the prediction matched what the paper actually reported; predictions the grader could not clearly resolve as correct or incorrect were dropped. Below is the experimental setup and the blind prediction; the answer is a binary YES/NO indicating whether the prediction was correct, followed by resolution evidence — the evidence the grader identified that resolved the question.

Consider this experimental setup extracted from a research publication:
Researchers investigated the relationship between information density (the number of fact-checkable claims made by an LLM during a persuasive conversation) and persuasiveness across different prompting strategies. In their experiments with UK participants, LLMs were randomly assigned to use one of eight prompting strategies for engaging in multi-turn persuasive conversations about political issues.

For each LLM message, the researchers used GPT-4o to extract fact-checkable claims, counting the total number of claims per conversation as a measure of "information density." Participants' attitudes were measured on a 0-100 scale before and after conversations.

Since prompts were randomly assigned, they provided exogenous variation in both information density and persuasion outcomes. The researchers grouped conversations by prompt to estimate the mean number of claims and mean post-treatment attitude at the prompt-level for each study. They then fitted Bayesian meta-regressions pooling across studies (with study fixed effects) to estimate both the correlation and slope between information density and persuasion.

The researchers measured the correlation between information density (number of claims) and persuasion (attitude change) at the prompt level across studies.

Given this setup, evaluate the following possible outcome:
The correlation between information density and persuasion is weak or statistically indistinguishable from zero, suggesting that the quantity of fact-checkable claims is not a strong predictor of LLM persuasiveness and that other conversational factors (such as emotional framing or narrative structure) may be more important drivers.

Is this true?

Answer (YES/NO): NO